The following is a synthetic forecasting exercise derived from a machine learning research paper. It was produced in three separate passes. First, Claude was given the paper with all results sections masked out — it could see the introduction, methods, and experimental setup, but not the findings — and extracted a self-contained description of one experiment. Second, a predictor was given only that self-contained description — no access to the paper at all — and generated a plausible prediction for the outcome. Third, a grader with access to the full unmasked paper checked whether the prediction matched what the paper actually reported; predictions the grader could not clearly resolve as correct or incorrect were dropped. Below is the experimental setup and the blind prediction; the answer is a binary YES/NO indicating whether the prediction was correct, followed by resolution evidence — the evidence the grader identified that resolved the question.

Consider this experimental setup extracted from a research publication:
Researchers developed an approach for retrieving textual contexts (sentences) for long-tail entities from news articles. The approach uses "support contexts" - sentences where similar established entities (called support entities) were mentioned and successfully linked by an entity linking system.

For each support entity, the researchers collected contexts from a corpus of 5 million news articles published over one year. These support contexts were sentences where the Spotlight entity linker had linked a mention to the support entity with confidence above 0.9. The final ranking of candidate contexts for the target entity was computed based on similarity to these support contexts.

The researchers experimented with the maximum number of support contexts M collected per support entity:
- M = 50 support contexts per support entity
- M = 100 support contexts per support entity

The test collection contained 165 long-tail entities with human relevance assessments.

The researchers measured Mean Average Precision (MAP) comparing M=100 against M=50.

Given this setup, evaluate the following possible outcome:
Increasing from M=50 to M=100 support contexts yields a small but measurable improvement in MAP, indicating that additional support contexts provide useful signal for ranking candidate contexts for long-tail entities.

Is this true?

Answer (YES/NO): NO